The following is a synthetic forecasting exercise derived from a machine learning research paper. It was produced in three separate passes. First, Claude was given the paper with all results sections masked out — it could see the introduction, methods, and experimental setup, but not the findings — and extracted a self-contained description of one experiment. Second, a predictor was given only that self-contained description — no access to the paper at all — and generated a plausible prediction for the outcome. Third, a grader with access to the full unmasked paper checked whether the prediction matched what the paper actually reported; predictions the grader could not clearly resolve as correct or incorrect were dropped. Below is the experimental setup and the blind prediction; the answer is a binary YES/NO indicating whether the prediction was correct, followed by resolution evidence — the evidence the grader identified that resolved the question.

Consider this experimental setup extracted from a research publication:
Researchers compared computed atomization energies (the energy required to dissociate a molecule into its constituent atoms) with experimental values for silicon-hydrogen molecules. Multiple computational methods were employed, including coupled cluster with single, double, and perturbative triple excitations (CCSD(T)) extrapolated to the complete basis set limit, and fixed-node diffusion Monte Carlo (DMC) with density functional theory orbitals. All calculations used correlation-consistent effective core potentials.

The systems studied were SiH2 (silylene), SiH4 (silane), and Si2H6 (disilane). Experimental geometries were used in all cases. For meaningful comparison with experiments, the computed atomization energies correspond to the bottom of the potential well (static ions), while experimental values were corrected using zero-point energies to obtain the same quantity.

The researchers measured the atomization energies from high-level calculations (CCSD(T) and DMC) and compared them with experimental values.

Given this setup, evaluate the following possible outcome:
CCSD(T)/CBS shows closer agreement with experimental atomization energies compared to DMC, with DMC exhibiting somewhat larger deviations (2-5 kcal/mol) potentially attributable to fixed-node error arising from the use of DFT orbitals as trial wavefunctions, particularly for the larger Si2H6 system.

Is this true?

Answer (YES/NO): NO